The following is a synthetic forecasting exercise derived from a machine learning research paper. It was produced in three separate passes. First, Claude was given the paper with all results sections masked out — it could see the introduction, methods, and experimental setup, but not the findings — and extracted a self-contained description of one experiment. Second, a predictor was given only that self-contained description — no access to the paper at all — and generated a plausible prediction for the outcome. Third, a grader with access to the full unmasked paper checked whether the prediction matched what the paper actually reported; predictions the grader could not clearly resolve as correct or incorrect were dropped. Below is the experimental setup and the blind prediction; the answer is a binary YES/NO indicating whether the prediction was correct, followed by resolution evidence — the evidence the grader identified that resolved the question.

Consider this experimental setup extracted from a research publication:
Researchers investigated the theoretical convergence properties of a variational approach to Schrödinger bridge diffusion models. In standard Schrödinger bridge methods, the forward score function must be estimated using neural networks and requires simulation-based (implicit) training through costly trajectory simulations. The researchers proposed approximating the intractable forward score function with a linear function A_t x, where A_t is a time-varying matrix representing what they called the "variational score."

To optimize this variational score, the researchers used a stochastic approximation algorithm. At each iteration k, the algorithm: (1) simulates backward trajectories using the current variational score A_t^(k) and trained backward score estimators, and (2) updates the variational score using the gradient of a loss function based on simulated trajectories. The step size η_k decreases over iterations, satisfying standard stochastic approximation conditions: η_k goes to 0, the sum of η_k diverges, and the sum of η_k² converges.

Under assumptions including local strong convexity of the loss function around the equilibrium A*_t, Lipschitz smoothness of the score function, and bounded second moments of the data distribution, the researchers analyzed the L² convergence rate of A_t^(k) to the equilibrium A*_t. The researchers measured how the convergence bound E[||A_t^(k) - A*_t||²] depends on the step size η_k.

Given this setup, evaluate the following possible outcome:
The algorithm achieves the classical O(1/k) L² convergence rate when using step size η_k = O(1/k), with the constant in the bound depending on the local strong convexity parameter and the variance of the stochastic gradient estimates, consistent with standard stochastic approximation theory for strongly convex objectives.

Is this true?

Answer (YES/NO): NO